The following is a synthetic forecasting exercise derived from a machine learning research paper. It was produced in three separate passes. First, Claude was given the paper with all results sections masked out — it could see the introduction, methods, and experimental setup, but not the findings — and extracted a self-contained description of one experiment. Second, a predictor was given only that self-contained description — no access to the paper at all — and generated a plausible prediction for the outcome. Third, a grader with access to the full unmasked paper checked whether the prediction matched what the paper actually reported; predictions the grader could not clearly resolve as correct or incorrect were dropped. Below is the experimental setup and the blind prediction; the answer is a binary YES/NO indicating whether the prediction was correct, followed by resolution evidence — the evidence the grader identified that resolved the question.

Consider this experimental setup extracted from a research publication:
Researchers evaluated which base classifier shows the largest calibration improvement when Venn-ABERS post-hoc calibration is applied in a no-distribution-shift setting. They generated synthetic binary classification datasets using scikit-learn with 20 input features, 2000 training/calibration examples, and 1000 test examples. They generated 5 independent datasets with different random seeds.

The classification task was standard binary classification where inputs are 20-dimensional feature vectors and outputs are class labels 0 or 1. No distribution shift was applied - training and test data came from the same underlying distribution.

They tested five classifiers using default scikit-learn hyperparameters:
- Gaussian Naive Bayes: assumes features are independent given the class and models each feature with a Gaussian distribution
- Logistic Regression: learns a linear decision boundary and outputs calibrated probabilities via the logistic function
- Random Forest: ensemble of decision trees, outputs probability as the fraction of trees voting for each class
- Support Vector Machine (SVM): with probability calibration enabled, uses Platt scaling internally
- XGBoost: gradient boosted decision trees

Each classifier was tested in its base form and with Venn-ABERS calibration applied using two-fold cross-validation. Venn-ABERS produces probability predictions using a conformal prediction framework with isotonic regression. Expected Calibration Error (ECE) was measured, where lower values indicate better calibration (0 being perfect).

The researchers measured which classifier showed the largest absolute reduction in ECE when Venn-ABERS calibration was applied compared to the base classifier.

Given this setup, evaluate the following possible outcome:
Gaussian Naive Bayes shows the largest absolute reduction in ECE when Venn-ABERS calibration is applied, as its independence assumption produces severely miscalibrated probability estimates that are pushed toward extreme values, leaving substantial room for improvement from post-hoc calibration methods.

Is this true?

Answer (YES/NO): YES